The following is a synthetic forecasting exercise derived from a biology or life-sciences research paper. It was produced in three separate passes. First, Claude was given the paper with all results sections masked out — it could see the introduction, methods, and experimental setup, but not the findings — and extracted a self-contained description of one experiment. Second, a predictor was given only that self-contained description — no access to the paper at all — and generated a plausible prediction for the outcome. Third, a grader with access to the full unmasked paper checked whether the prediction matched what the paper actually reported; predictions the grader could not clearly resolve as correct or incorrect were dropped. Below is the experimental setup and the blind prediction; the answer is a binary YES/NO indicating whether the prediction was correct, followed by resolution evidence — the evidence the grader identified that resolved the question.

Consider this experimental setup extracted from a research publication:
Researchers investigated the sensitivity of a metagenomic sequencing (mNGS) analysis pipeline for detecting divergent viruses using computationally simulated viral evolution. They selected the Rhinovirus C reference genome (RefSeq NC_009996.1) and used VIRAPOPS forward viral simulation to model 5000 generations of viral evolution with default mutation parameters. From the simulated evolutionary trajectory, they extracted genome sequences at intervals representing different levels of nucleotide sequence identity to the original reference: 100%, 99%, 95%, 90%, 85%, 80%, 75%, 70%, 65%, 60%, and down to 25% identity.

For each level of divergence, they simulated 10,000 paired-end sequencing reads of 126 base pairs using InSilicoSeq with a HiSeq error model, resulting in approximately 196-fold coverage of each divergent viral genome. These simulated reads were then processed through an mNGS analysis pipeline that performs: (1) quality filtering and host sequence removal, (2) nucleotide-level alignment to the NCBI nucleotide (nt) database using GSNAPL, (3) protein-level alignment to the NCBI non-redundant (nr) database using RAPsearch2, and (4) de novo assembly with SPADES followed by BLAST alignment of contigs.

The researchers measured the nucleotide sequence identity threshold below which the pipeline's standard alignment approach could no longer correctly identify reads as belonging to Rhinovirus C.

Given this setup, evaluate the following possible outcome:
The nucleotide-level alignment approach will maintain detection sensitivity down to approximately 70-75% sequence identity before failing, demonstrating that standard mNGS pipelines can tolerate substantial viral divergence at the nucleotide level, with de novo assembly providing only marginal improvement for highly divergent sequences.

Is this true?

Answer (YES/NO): NO